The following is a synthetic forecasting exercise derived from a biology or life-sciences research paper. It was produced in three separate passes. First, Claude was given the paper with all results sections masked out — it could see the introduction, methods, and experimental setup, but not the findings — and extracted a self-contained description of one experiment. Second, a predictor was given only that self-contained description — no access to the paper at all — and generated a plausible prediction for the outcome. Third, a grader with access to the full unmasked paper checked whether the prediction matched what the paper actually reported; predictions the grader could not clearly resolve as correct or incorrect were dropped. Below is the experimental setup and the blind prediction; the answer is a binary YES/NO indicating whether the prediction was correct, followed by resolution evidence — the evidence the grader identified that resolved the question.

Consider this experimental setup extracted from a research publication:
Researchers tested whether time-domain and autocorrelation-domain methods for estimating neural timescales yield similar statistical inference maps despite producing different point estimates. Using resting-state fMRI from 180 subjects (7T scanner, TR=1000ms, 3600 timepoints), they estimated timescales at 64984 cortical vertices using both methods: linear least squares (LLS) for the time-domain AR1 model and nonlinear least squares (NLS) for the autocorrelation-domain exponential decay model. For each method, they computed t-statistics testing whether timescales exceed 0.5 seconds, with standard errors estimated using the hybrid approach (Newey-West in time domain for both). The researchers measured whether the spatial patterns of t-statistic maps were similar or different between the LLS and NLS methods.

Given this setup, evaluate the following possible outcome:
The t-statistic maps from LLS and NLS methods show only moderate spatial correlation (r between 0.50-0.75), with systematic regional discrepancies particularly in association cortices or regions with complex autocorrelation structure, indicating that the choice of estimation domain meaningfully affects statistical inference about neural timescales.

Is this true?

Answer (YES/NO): NO